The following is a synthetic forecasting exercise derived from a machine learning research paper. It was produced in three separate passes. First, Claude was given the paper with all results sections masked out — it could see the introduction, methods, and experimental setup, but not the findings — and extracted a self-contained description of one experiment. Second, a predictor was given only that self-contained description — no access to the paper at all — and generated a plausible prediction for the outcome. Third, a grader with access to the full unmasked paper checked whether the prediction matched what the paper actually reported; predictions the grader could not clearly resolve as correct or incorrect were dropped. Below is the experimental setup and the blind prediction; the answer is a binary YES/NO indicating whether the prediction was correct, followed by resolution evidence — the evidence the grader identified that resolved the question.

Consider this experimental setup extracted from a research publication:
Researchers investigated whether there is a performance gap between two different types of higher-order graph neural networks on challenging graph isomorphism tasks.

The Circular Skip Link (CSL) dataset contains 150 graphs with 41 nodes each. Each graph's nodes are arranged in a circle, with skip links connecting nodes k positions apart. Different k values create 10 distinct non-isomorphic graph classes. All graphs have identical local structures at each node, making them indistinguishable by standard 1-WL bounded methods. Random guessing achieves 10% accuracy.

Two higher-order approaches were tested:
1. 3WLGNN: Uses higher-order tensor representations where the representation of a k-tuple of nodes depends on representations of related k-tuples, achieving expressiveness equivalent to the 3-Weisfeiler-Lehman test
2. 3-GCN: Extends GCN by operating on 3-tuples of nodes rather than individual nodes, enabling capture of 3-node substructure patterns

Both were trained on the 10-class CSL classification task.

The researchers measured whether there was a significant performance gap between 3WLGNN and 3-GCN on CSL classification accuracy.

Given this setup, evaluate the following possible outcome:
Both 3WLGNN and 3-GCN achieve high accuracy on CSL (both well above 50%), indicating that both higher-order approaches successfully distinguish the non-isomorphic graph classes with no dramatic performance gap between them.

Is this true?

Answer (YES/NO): YES